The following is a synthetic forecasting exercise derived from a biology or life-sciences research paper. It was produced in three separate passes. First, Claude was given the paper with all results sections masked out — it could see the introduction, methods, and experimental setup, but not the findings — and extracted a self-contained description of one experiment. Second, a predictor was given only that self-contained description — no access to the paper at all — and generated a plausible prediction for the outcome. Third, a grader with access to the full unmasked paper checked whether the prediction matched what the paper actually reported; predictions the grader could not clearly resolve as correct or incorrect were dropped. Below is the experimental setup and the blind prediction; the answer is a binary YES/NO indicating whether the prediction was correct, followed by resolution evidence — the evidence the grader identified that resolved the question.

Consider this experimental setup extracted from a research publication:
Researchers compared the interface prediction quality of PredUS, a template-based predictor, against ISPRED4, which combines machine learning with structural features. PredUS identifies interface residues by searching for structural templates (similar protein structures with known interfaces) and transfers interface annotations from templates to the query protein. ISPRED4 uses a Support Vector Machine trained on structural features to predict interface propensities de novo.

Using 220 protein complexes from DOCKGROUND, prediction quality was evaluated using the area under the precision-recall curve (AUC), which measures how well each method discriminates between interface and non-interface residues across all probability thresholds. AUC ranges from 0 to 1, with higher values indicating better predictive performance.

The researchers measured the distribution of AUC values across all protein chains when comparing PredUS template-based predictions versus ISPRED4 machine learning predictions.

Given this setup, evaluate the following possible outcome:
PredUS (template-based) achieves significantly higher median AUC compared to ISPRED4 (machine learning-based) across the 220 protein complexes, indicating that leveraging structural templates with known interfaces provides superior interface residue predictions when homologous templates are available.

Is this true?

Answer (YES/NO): NO